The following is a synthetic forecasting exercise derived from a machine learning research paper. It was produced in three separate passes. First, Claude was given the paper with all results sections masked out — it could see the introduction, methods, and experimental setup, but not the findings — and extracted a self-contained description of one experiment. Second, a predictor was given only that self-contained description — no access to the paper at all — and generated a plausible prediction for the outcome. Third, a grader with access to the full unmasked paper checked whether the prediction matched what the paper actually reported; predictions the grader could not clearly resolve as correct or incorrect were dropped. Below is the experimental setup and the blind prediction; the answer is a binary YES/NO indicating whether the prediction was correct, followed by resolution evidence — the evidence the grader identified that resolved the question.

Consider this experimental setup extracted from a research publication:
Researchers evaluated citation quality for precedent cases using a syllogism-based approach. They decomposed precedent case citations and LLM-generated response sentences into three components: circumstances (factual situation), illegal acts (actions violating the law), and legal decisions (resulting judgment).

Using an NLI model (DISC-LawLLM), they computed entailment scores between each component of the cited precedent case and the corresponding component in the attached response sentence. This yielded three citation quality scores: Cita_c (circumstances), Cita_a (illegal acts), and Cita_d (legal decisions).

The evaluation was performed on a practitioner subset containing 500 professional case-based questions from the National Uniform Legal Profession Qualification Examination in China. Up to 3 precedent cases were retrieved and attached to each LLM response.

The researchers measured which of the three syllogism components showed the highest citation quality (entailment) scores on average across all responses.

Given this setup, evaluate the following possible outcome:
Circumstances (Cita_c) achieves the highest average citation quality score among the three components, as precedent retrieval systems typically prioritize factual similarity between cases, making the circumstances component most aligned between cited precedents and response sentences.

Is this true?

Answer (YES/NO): NO